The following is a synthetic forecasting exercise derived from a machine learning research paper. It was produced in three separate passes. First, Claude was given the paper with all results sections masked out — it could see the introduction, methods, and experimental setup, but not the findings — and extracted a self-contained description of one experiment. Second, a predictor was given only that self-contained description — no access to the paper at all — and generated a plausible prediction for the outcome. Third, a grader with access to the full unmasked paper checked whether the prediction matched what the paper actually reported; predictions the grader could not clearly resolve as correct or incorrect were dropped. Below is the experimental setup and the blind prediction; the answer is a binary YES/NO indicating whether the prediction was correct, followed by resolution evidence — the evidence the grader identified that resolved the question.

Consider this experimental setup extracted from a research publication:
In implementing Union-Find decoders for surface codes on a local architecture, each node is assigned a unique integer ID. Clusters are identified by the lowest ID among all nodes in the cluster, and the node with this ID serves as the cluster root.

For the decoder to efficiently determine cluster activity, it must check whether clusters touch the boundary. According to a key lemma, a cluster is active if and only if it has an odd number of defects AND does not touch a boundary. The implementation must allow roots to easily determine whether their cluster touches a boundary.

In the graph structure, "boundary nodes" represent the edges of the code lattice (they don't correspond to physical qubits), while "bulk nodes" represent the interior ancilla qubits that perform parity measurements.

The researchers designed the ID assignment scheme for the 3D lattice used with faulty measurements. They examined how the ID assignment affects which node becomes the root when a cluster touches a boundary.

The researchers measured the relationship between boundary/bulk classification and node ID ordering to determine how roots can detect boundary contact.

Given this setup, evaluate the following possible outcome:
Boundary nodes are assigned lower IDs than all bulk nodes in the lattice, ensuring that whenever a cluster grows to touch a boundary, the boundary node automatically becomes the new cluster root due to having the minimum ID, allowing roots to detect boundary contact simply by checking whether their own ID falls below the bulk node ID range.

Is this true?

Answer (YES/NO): YES